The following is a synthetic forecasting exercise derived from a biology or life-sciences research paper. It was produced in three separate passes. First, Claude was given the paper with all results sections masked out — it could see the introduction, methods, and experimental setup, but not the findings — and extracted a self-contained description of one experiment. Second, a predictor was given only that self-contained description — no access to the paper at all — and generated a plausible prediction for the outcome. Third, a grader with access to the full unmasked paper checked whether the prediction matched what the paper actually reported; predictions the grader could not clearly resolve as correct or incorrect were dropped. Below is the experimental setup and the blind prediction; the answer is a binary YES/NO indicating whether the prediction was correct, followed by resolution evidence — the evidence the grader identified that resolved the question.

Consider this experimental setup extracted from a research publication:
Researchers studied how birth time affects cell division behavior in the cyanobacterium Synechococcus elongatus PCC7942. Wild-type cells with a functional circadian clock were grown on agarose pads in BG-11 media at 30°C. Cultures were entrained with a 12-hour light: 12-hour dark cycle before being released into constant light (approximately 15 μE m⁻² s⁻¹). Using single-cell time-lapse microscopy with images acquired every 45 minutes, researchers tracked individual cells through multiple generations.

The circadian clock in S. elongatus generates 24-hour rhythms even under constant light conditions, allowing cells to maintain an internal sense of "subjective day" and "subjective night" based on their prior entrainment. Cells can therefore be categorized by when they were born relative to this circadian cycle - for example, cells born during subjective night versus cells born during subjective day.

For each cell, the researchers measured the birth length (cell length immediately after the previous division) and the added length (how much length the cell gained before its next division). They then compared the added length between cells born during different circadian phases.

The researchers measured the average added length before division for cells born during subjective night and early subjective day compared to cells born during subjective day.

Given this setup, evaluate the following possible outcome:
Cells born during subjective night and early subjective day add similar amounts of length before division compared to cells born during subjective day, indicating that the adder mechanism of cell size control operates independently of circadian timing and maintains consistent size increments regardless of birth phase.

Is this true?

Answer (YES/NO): NO